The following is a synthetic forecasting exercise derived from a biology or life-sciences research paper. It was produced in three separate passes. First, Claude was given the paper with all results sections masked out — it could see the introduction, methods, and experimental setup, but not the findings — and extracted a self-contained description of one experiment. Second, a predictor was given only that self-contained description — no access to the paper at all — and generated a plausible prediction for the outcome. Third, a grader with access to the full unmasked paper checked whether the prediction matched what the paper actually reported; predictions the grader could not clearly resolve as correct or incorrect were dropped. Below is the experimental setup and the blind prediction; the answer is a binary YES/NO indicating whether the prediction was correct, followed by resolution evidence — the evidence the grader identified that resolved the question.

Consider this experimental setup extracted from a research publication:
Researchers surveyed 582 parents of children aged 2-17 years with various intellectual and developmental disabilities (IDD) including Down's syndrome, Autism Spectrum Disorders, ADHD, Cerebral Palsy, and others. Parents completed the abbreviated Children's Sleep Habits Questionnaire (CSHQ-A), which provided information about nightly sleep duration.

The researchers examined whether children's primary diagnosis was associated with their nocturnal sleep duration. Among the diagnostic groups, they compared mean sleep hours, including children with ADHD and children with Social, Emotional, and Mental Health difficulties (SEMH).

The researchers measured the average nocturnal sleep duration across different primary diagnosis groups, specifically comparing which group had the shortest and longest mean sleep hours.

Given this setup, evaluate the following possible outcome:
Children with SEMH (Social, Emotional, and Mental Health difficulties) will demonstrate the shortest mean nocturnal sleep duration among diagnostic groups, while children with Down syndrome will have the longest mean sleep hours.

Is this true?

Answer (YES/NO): NO